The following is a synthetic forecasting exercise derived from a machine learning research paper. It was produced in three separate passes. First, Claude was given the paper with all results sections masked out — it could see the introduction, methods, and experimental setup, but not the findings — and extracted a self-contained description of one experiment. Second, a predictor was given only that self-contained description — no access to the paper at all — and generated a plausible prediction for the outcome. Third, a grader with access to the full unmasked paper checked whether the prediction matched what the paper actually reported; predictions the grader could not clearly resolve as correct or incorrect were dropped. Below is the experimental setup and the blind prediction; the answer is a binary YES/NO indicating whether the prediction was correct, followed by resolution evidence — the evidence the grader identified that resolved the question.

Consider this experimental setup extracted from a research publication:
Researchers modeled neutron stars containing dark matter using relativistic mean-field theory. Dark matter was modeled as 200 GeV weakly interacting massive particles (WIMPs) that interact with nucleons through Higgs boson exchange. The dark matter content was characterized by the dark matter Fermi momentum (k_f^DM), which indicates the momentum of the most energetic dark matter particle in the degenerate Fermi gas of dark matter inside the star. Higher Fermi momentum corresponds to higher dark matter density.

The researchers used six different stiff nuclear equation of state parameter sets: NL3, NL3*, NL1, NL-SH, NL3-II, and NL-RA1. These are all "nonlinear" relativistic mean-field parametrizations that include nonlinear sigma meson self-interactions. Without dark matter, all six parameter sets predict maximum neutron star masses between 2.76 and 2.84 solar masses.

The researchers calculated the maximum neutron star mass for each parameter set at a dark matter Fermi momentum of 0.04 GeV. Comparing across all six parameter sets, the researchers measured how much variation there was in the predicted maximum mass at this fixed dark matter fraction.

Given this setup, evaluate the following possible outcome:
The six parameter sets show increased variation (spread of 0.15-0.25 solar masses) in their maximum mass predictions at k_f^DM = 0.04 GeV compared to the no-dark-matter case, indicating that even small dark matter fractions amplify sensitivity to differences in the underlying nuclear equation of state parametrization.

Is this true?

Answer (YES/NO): NO